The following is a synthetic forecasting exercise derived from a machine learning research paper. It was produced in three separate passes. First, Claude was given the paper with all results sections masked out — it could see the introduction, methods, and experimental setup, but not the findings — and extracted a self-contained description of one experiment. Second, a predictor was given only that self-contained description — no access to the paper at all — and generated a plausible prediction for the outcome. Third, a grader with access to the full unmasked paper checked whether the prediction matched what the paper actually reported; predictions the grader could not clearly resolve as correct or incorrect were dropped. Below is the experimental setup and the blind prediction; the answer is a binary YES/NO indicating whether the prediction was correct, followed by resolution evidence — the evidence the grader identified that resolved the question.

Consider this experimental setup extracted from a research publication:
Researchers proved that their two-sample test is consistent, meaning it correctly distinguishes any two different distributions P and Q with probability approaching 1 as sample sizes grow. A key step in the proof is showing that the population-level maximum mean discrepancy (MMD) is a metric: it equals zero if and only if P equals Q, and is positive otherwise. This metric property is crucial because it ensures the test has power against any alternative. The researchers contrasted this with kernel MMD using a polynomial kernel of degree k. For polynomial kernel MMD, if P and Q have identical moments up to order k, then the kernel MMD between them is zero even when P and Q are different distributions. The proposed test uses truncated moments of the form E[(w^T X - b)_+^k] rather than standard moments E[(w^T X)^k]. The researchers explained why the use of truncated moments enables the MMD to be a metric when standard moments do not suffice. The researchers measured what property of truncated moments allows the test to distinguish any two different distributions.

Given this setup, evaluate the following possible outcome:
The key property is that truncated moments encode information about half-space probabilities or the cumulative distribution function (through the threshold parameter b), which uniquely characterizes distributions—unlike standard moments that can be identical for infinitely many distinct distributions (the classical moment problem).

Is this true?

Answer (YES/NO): YES